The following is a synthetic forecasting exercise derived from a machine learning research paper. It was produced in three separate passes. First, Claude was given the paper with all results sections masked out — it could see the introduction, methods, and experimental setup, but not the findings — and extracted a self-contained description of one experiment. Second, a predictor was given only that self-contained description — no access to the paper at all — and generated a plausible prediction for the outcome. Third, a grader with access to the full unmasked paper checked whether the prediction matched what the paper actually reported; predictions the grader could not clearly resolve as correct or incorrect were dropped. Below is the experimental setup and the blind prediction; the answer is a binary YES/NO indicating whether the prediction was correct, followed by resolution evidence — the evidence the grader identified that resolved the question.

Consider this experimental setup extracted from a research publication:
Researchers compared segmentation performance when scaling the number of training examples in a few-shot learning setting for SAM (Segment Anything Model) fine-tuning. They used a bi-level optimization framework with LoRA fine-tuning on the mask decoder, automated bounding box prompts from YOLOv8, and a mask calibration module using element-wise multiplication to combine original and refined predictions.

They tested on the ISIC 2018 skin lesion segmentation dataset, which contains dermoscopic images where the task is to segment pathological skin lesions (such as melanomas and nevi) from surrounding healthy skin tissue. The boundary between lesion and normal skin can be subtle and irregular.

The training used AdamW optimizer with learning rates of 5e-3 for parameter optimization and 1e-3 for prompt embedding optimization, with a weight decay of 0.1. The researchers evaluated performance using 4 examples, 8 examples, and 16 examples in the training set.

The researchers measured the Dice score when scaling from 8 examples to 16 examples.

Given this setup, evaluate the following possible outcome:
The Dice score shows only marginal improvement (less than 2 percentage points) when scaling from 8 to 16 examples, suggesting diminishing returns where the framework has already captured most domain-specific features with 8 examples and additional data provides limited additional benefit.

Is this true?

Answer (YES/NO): NO